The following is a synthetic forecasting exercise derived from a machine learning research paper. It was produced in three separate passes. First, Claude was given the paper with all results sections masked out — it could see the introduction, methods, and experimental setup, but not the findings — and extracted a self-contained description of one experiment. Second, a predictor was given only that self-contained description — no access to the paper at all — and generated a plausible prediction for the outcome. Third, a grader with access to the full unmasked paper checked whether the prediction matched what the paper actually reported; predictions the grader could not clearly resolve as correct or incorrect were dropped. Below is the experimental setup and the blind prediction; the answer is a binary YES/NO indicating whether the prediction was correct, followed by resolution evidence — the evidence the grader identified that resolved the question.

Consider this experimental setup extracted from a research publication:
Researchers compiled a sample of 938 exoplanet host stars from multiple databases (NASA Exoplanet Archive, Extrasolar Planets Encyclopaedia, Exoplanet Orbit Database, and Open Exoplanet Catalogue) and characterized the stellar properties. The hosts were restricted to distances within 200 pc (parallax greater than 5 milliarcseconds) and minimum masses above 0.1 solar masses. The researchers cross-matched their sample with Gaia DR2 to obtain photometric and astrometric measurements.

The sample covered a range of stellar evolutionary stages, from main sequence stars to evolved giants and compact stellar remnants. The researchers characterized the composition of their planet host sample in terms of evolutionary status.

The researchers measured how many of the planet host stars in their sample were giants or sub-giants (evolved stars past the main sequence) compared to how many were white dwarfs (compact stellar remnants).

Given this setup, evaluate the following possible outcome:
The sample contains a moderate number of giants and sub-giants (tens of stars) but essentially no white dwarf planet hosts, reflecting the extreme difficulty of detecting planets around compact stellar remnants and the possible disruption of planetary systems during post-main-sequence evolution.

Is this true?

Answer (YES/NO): NO